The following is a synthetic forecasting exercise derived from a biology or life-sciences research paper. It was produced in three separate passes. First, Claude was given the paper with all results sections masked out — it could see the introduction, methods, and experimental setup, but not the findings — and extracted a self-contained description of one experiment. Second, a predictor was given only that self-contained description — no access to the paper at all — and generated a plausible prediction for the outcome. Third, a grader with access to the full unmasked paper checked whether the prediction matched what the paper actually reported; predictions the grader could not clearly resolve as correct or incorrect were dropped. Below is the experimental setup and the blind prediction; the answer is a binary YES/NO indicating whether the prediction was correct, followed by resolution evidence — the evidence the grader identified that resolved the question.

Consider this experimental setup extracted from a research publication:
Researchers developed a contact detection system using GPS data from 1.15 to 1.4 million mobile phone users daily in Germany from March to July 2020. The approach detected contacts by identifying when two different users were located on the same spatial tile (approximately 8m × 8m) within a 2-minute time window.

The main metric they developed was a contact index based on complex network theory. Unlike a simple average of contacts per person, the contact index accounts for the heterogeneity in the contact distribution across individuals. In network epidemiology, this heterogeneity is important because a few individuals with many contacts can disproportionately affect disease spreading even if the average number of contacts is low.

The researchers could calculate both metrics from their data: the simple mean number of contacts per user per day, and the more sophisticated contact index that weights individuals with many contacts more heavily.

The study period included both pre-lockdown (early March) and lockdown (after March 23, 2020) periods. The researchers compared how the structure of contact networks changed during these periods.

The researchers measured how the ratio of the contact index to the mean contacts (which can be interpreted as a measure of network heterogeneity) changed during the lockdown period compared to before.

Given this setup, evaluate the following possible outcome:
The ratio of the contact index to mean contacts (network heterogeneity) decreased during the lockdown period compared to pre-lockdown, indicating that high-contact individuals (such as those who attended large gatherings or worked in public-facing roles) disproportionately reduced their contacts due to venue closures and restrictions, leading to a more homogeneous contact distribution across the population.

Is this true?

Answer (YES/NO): YES